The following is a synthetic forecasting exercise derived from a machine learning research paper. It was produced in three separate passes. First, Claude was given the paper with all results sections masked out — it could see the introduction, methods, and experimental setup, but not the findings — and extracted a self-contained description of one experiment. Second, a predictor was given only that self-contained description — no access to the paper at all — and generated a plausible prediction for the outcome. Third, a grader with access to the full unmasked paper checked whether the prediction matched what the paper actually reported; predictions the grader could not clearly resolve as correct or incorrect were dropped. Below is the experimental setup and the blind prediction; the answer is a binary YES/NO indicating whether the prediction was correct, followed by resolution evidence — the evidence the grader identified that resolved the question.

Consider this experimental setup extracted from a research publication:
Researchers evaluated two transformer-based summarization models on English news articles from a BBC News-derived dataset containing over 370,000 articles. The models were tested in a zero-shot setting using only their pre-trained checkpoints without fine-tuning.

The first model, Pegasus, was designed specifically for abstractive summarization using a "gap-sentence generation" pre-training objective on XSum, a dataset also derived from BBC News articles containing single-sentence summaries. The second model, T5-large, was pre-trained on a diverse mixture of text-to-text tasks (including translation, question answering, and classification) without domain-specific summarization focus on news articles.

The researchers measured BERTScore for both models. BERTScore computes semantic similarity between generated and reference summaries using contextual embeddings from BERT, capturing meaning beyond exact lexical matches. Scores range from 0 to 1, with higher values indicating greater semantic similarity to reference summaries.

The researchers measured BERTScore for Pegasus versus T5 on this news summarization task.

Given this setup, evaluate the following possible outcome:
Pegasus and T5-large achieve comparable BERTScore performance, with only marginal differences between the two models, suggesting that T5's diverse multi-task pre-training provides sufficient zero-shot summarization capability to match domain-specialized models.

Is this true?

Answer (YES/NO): NO